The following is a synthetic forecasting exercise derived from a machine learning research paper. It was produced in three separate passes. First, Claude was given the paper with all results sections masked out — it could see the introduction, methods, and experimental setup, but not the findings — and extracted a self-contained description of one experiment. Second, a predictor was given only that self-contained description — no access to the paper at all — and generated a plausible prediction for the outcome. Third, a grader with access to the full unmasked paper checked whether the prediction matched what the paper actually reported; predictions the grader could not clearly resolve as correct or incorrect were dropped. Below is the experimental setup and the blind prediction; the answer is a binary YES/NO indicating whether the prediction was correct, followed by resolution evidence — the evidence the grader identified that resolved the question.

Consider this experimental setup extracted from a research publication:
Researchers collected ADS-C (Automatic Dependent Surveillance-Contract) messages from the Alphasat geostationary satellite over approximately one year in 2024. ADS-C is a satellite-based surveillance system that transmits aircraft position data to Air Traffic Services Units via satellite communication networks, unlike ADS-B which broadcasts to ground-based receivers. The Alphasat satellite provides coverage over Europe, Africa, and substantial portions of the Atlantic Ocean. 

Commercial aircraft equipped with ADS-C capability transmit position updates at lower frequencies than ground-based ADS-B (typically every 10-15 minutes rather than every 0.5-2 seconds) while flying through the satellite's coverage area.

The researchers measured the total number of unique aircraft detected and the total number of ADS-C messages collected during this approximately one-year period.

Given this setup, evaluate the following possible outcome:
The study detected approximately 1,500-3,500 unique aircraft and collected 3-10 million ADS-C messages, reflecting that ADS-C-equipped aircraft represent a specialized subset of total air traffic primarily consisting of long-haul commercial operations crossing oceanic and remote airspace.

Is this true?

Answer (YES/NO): NO